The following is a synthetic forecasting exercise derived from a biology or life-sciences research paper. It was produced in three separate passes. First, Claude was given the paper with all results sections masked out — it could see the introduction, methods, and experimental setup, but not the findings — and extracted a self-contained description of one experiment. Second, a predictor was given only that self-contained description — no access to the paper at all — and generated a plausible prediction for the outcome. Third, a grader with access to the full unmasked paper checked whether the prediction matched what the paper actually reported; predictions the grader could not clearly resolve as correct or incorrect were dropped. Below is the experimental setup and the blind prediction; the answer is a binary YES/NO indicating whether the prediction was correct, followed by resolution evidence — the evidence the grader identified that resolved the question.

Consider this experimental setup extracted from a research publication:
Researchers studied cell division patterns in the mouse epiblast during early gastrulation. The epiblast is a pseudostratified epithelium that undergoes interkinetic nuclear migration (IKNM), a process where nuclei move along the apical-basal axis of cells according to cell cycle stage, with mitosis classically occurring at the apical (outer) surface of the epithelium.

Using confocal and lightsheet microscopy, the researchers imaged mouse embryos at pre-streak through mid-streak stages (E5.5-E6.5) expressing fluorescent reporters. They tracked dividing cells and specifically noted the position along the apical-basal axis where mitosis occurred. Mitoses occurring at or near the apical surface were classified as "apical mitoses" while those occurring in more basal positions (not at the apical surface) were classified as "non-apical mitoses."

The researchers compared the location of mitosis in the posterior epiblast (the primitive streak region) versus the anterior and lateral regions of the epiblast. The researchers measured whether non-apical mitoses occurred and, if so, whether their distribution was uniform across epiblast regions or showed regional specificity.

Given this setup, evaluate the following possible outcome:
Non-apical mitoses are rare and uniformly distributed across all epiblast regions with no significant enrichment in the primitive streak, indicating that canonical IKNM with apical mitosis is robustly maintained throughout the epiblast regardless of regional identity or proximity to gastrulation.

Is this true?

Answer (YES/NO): NO